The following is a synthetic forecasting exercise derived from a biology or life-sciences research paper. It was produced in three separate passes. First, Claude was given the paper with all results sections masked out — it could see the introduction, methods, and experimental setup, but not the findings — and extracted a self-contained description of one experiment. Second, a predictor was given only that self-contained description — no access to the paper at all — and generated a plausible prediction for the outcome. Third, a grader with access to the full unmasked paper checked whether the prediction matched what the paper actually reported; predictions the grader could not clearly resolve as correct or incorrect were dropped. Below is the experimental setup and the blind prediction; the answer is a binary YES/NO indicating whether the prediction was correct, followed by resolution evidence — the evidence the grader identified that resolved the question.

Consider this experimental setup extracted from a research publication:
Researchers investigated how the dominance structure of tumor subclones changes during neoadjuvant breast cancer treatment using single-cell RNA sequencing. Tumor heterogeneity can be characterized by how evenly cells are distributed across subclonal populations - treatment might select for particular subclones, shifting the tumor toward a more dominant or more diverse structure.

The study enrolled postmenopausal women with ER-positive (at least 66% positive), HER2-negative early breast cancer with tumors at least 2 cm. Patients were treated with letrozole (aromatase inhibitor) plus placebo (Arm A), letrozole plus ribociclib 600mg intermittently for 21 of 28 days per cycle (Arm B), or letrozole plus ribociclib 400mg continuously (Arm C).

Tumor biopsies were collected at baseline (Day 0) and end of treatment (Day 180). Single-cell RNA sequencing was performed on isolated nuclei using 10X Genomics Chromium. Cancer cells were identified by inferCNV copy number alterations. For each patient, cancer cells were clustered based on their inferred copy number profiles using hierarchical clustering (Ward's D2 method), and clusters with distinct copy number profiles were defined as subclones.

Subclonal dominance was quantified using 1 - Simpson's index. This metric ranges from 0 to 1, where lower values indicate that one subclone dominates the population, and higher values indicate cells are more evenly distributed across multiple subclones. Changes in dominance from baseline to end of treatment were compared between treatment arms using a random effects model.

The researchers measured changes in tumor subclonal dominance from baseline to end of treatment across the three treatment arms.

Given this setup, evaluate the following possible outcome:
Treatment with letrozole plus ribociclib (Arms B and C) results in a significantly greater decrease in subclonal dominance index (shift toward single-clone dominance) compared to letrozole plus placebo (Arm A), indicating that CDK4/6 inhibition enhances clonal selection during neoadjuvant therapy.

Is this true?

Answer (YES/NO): NO